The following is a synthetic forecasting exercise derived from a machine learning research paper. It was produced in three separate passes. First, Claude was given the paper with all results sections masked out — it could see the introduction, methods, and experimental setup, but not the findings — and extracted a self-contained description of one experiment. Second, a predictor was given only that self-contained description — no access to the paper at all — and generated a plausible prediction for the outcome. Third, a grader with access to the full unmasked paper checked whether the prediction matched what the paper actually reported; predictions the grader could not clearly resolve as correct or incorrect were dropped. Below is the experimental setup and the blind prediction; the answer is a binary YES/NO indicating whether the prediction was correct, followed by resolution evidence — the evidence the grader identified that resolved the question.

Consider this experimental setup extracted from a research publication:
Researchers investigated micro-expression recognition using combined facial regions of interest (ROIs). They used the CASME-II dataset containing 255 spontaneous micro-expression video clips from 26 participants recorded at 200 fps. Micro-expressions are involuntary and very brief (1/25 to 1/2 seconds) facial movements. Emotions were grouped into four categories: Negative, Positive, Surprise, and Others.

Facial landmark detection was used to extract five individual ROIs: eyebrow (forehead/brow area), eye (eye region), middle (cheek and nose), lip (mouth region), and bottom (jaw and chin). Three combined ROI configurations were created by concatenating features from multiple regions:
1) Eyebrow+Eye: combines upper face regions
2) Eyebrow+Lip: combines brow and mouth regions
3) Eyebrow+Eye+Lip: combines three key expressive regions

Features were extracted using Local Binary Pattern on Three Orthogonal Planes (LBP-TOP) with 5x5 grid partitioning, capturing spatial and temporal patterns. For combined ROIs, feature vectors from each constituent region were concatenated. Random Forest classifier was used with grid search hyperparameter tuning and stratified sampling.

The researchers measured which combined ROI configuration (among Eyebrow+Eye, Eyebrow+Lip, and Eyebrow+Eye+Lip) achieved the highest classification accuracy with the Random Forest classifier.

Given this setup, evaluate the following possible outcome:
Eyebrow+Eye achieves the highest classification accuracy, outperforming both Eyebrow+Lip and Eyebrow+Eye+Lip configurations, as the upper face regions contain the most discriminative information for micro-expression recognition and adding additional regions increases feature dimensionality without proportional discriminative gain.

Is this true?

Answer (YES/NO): NO